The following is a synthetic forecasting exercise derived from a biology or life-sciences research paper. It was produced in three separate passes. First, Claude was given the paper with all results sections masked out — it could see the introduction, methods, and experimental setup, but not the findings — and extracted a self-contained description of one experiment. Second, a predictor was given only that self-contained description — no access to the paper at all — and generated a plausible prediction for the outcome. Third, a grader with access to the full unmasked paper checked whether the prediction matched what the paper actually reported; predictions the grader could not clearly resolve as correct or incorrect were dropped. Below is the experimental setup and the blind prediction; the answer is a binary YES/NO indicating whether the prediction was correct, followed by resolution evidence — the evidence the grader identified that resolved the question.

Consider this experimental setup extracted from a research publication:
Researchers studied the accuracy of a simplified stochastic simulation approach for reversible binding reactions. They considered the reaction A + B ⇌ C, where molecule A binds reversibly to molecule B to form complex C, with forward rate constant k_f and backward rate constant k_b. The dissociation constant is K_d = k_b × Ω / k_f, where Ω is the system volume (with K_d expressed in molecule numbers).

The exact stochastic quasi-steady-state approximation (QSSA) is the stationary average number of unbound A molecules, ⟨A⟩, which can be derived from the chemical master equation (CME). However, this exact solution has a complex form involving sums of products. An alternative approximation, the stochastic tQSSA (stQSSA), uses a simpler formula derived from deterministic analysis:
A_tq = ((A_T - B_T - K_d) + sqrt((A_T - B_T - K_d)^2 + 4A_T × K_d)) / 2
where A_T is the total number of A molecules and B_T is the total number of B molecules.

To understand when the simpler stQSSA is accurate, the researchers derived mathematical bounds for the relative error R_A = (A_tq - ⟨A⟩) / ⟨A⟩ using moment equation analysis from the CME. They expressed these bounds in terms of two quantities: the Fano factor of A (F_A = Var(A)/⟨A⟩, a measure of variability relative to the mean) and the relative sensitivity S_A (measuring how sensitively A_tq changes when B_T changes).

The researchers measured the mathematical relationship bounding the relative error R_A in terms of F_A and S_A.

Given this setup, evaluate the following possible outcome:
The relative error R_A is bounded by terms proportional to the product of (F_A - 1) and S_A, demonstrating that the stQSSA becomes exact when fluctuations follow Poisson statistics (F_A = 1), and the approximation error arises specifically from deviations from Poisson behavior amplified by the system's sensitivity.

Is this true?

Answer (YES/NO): NO